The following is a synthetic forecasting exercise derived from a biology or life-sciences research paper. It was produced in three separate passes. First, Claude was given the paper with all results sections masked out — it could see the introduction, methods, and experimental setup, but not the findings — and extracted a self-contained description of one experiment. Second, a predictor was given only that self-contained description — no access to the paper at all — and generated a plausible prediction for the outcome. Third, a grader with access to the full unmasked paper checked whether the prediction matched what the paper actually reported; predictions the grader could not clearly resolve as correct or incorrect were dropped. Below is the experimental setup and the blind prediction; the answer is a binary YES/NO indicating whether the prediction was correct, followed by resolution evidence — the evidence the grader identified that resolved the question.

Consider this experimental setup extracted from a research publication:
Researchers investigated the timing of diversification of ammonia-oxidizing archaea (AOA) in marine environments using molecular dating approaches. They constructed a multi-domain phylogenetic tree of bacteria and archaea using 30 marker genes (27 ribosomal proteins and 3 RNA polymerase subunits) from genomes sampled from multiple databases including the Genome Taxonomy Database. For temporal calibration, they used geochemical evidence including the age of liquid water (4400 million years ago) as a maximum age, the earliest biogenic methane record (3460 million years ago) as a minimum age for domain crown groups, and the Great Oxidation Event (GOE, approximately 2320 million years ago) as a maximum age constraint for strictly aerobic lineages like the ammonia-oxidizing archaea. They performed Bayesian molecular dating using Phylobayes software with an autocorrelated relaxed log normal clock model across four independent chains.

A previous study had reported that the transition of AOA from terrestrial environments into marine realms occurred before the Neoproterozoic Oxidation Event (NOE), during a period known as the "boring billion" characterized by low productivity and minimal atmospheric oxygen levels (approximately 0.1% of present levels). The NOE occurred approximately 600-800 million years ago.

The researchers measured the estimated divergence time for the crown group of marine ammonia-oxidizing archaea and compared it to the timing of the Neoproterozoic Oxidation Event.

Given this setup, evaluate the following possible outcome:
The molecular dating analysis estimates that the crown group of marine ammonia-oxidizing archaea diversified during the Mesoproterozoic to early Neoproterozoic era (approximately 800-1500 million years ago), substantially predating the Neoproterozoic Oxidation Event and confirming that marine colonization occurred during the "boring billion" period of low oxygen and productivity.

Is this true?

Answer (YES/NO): NO